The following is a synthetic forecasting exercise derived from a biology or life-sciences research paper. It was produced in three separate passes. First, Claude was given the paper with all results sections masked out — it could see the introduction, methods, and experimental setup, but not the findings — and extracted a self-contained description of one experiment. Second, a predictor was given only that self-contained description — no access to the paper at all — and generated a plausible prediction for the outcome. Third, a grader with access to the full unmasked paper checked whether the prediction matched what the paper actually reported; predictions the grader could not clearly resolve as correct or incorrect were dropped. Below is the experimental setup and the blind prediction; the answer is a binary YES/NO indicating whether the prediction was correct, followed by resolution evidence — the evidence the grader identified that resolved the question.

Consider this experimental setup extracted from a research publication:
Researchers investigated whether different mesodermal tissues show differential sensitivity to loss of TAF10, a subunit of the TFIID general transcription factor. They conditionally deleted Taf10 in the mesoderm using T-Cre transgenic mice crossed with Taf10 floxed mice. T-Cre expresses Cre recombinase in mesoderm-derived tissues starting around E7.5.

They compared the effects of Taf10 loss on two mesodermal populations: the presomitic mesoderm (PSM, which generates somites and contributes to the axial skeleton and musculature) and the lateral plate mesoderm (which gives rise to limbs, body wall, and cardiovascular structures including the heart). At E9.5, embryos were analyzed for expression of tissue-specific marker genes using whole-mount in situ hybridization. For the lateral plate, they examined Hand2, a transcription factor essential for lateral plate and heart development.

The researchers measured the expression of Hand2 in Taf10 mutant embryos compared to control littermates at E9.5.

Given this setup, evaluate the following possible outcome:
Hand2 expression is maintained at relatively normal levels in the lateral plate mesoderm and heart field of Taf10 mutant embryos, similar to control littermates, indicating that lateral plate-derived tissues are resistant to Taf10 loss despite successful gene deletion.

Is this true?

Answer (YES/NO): NO